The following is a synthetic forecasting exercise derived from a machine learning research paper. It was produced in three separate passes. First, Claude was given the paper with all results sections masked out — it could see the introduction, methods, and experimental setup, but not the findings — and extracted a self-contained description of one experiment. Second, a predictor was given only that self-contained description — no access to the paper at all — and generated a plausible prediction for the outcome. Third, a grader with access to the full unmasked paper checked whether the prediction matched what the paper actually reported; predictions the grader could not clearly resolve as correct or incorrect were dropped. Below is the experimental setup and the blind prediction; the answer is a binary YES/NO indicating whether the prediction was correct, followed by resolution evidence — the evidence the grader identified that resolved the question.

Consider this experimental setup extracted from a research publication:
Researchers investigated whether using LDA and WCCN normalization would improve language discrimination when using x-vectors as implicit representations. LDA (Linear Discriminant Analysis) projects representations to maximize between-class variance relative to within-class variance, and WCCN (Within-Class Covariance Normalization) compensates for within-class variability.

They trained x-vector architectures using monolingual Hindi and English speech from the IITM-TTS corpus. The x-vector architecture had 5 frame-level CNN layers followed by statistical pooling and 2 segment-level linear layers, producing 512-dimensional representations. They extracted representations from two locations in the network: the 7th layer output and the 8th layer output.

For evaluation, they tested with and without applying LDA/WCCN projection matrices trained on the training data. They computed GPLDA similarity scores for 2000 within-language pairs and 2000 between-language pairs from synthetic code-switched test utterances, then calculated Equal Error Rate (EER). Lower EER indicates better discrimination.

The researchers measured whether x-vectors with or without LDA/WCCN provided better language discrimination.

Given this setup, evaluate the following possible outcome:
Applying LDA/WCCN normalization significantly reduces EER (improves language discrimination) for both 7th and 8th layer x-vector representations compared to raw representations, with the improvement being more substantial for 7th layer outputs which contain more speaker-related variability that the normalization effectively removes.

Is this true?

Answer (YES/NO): NO